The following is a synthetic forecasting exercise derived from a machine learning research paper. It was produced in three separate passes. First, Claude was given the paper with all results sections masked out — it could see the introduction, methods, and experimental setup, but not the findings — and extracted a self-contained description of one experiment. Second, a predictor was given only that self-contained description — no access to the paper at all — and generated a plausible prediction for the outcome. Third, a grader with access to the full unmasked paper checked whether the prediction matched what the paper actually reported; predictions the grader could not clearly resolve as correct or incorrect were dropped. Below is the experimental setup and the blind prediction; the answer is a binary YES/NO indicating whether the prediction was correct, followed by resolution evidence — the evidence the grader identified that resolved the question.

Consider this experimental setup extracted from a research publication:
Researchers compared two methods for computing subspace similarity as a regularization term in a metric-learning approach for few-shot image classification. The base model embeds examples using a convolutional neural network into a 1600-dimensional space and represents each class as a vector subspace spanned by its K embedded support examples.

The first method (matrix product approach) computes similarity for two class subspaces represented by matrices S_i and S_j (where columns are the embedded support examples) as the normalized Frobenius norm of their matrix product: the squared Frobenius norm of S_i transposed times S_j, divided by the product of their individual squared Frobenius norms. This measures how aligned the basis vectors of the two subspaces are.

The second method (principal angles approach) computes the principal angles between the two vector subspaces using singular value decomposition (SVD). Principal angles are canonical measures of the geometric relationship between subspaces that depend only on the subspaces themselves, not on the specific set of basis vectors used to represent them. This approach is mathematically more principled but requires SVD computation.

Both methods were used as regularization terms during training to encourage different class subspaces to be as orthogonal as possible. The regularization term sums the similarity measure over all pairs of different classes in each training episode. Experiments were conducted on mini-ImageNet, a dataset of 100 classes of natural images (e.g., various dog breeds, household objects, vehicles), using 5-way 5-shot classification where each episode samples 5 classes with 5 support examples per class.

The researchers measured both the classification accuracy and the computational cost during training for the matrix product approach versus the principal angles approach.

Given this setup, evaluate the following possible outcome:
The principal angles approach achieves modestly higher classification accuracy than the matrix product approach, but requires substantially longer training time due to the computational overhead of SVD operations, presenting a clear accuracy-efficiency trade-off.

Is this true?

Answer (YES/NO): NO